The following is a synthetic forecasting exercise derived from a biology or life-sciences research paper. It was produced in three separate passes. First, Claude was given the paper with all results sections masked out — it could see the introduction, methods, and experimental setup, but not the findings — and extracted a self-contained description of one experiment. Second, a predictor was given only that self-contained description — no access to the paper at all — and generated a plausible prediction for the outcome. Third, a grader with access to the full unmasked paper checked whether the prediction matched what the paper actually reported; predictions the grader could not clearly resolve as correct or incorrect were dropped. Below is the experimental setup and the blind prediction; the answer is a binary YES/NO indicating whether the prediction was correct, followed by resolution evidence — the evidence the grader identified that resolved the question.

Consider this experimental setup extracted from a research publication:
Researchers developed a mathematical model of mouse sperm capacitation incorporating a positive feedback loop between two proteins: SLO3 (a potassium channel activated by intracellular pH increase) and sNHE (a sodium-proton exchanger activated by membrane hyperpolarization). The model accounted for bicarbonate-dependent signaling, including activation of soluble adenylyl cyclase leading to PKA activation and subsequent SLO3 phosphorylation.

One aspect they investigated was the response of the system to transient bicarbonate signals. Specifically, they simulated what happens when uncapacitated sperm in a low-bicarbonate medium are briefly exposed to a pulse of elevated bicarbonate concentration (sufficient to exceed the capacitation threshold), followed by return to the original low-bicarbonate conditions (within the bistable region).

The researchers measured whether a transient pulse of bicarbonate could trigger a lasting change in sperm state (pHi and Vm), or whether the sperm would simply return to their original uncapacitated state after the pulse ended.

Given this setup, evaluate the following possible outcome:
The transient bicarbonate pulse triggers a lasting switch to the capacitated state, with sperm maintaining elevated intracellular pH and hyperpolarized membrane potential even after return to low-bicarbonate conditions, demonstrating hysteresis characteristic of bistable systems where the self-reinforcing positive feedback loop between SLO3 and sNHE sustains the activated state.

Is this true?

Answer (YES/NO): YES